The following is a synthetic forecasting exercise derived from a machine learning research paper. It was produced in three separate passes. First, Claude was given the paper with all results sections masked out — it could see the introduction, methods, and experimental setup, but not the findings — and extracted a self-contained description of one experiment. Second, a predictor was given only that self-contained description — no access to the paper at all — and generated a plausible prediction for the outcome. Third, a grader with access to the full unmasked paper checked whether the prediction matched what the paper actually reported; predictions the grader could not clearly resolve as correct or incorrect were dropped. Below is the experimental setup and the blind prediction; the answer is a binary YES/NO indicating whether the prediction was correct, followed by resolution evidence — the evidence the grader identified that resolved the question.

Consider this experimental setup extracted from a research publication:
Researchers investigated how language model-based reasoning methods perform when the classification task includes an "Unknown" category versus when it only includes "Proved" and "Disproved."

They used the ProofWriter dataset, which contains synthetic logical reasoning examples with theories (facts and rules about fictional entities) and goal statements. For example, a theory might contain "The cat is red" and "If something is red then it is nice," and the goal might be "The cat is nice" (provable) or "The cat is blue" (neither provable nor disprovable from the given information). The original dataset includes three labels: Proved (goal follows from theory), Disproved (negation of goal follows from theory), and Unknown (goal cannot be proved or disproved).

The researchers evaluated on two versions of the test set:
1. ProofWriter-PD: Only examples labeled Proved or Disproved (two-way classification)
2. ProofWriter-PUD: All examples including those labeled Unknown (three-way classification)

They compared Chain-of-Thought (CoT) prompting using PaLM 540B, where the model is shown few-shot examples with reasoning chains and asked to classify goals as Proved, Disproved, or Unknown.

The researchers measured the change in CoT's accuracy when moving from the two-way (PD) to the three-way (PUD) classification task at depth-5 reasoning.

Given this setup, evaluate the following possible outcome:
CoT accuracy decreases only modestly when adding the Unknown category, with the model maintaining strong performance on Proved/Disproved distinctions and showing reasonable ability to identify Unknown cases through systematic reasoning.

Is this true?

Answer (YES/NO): NO